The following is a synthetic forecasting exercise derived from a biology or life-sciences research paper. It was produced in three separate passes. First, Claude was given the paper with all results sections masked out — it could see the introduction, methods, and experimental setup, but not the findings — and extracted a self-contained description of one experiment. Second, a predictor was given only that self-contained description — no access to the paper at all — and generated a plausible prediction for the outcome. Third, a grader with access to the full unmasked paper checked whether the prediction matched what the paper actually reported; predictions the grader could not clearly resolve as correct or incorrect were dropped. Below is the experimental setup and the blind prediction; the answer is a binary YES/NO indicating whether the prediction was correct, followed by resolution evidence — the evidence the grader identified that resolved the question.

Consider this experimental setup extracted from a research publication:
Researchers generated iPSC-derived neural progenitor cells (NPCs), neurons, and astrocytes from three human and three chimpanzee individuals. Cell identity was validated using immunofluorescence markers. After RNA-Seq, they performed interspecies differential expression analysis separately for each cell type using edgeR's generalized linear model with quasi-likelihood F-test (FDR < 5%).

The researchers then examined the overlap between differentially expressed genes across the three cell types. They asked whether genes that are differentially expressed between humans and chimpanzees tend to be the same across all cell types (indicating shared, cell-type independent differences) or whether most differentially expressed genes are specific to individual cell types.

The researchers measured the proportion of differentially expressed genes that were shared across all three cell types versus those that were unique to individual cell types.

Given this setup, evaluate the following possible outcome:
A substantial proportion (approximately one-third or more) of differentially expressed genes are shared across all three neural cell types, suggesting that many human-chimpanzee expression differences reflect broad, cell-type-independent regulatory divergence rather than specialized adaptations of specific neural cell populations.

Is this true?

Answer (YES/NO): NO